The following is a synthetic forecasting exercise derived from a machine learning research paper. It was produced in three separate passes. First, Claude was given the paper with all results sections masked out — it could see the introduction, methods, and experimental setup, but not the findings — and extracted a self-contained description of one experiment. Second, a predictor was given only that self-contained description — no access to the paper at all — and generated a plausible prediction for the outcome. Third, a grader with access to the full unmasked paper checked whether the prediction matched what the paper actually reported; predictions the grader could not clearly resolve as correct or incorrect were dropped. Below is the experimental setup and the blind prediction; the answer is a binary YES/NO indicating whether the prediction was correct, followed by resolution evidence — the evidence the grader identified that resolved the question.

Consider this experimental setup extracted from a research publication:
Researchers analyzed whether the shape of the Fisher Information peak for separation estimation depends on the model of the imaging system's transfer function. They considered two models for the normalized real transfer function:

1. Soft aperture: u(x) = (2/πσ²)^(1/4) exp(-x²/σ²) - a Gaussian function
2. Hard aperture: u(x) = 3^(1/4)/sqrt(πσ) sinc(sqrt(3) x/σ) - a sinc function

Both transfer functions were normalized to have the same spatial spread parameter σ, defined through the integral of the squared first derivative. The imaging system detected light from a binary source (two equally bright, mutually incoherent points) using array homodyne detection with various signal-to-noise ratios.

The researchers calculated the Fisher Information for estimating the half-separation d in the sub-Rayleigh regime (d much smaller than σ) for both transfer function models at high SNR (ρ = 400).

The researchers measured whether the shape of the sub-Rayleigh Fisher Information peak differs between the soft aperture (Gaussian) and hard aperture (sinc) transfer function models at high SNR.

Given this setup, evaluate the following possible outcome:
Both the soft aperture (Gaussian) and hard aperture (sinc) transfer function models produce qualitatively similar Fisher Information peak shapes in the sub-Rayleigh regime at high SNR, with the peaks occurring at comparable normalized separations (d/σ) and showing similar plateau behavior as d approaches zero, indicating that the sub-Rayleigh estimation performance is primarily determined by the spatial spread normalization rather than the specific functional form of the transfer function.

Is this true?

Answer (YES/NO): NO